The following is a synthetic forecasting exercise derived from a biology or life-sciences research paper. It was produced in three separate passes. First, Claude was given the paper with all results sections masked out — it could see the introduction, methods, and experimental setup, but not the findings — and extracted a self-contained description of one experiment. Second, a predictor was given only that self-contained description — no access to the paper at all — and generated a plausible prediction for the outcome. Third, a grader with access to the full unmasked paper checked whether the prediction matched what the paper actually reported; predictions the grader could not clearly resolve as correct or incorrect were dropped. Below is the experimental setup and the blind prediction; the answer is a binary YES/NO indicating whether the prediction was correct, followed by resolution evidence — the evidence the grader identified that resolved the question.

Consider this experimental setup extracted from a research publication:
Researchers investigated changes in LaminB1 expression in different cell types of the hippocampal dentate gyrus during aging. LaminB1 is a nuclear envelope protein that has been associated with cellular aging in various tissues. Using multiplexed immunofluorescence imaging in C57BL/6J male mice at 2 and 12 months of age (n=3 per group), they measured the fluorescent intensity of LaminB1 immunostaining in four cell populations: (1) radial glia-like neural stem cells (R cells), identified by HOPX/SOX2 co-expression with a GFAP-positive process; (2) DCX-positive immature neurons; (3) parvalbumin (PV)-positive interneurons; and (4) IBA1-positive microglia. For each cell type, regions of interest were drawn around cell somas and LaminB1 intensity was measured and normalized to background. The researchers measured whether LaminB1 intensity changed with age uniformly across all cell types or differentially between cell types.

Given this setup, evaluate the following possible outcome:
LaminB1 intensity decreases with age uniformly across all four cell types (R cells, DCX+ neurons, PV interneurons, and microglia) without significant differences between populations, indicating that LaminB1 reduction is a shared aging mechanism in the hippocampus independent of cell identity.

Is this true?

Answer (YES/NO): NO